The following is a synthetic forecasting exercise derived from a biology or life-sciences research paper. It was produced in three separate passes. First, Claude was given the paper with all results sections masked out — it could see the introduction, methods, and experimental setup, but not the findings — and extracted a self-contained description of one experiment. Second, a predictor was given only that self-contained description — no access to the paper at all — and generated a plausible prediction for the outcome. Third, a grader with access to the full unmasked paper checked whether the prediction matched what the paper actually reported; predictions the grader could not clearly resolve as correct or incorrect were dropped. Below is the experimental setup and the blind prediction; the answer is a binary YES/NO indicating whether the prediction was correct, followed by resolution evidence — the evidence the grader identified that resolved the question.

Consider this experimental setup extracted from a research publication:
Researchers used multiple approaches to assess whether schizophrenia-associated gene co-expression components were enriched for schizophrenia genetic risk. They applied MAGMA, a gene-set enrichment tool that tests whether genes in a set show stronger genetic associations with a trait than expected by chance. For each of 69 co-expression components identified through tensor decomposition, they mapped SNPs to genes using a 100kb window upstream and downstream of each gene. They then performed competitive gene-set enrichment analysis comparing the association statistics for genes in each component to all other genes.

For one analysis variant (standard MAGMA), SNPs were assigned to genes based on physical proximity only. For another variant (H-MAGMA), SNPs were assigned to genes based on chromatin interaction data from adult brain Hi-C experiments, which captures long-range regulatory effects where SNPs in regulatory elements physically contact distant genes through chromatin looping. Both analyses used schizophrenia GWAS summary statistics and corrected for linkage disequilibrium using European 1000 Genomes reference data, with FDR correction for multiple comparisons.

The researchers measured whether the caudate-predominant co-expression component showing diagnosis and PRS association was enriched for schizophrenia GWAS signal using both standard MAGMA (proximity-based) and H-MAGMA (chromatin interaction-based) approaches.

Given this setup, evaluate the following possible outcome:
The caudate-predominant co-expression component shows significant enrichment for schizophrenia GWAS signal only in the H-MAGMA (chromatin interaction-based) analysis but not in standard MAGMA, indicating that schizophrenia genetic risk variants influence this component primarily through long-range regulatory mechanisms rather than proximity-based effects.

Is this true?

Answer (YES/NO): NO